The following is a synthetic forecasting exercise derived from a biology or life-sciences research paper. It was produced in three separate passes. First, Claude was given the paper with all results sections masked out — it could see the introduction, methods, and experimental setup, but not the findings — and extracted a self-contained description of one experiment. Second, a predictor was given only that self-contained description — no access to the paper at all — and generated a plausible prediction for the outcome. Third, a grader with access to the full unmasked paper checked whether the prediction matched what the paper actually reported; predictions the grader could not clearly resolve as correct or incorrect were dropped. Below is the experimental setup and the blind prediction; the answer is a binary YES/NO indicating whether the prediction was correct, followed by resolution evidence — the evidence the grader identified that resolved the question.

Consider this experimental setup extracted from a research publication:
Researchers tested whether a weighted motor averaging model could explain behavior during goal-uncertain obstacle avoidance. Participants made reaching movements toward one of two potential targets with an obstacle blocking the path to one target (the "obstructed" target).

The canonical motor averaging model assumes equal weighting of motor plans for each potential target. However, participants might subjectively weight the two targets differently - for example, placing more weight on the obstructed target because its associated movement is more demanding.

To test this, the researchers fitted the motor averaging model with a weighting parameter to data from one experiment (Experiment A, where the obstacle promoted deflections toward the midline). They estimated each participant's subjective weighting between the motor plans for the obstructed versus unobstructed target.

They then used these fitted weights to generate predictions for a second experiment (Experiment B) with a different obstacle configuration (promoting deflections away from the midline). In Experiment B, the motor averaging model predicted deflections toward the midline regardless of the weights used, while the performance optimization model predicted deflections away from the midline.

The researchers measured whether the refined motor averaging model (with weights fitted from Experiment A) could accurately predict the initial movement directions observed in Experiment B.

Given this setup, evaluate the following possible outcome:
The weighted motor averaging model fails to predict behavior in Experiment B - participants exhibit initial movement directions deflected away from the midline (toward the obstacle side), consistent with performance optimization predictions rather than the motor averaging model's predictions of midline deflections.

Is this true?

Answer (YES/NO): YES